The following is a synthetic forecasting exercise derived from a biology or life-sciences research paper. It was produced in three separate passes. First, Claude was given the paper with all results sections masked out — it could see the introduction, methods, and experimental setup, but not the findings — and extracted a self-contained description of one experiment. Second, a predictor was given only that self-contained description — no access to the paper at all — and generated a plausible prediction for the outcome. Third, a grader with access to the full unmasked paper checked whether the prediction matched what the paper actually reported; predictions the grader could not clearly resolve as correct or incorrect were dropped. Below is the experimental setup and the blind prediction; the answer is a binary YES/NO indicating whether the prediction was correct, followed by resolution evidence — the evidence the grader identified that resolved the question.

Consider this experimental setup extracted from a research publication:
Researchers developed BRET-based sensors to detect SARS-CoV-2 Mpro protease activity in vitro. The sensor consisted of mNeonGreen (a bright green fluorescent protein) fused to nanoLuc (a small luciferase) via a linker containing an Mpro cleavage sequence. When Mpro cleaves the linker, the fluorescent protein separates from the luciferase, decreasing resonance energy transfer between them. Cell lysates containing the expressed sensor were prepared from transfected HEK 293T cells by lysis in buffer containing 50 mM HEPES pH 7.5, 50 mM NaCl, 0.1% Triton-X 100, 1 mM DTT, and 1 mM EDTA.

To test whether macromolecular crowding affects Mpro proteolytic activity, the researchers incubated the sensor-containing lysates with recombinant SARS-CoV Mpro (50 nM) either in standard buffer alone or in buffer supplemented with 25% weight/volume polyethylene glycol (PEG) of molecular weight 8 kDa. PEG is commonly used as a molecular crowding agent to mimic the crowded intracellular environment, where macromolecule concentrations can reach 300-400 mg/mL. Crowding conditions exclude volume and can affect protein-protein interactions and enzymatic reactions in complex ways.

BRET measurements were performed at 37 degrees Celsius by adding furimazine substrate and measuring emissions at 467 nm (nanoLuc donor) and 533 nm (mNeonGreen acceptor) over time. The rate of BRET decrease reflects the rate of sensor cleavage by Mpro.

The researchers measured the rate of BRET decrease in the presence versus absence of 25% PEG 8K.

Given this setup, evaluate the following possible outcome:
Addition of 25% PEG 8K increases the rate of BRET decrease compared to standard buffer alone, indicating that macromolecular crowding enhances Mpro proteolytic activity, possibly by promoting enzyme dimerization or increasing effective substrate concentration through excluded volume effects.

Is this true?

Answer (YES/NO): YES